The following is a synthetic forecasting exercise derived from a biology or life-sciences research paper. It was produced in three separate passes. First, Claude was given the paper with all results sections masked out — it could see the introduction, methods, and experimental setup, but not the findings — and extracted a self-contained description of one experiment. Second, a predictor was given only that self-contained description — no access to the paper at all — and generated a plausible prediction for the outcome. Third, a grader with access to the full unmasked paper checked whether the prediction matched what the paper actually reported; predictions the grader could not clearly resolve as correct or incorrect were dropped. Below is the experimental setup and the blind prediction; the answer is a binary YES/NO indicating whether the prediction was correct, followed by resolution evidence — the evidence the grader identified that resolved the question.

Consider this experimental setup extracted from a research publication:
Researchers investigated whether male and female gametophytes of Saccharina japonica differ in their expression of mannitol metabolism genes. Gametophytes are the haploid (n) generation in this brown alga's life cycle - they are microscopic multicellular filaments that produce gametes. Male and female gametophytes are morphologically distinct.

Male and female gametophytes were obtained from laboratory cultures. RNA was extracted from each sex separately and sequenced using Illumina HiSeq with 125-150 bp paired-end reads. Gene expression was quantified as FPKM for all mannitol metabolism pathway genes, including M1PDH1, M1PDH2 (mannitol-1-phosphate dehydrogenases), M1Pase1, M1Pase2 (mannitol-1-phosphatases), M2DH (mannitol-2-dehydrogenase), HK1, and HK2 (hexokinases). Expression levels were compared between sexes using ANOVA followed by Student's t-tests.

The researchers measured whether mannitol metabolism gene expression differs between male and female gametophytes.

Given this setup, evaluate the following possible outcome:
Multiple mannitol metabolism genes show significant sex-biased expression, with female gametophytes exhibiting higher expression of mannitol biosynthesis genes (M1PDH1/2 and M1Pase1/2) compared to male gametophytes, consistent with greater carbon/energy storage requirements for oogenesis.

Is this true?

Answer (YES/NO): NO